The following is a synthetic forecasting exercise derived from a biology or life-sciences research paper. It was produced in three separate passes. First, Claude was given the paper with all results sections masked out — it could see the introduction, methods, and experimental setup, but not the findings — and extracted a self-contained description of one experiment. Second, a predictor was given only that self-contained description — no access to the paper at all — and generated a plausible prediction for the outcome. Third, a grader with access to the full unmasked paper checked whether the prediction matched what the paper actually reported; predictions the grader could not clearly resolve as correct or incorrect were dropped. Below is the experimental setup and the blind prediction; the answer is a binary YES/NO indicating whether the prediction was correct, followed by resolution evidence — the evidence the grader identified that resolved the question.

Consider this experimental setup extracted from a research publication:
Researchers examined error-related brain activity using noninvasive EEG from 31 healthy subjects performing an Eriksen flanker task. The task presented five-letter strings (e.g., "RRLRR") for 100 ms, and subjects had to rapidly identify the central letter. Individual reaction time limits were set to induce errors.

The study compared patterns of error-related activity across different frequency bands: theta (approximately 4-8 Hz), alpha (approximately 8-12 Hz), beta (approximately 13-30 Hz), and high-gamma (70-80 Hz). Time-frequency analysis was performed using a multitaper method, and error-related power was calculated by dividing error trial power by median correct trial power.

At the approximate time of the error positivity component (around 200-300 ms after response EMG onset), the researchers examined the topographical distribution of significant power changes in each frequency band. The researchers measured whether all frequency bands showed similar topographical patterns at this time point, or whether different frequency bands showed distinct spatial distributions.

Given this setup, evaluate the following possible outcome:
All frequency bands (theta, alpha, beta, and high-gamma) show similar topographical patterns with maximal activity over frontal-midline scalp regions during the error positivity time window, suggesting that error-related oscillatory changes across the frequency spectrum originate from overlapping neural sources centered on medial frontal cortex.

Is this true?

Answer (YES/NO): NO